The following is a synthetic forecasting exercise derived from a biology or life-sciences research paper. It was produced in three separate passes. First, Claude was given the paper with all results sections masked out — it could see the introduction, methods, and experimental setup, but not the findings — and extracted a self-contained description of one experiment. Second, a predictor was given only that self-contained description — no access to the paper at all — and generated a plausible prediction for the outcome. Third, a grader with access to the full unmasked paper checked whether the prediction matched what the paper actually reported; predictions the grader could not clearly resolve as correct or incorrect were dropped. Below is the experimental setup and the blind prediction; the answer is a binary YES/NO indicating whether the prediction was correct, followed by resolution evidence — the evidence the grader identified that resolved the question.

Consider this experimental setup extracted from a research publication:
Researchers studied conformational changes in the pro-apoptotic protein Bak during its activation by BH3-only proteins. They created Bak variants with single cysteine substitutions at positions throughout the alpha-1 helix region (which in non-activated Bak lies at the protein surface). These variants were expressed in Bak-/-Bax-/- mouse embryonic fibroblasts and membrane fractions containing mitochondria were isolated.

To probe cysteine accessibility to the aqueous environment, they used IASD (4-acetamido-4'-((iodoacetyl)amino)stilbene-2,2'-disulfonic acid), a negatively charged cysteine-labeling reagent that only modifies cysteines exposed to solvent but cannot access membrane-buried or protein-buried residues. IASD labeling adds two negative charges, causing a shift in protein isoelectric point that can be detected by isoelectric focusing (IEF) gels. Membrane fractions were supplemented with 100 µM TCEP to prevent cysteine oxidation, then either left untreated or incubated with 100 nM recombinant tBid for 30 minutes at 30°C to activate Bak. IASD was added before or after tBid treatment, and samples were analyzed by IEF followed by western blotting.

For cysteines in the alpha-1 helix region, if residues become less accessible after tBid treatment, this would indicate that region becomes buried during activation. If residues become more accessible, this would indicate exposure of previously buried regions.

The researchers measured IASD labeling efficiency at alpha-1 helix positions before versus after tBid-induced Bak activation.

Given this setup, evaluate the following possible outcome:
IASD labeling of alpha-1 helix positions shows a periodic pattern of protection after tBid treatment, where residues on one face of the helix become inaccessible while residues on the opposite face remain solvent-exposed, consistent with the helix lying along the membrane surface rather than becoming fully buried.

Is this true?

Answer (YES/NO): NO